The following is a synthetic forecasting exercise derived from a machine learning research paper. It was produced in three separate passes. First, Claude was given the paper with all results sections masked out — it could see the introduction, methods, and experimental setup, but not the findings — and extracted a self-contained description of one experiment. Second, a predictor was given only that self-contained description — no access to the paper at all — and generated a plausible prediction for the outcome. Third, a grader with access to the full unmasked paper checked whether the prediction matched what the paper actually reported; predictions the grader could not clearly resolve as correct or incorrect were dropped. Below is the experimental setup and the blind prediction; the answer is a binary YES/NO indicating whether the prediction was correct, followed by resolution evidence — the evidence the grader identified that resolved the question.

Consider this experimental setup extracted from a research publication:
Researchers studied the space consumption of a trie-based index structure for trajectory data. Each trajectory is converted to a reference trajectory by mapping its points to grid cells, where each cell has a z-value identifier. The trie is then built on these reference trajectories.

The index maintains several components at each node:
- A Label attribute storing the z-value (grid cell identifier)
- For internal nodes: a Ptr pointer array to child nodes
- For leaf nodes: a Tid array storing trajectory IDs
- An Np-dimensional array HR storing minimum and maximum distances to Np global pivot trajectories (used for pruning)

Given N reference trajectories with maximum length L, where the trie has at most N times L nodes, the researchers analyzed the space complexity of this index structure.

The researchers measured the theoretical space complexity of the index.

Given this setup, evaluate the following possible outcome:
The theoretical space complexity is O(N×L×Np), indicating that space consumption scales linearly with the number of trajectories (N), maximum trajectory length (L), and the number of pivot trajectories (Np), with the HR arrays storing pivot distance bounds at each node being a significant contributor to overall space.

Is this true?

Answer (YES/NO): YES